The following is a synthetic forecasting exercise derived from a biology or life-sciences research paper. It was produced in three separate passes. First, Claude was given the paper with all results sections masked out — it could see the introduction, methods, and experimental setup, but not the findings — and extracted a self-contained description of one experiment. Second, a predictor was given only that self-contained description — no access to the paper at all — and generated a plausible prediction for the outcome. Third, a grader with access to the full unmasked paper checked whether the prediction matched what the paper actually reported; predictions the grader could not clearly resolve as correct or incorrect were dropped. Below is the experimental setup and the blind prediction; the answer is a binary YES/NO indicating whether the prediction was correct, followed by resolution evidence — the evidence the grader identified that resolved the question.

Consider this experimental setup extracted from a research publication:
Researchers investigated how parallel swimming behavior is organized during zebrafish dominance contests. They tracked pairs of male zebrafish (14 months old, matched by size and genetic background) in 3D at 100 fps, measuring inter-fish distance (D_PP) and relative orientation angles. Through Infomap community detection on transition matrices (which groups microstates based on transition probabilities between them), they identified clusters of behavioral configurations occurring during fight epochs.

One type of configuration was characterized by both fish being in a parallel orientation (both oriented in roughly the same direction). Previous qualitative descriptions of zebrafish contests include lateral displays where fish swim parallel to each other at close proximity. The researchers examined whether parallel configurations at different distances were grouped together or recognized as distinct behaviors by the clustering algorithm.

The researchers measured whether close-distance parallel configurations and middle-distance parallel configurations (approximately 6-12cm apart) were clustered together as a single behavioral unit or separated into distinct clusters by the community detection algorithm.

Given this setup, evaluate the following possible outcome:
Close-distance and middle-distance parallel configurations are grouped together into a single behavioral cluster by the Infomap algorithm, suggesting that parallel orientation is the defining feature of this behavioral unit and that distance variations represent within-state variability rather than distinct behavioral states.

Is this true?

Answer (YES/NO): NO